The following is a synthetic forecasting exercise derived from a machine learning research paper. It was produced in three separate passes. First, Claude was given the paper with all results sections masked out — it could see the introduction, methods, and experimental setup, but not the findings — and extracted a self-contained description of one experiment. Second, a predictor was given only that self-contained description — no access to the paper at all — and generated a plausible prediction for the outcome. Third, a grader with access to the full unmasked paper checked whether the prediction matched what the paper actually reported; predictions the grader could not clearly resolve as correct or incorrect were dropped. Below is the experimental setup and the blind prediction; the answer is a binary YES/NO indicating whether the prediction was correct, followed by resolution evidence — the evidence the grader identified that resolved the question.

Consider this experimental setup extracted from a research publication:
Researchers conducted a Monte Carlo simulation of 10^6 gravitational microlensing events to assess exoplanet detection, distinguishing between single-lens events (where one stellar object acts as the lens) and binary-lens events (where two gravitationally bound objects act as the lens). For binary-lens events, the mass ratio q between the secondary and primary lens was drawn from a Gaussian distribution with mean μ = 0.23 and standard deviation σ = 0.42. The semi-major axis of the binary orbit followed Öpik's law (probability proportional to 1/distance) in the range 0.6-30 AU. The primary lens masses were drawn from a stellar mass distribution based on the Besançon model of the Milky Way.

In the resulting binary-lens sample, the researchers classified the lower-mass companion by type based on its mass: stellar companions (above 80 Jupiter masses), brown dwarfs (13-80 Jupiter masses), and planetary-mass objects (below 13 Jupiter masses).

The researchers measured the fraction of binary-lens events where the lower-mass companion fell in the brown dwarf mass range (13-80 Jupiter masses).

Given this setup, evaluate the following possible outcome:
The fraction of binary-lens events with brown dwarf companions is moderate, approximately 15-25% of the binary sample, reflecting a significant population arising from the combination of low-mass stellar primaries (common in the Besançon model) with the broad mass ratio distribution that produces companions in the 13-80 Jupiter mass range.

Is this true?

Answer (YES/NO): NO